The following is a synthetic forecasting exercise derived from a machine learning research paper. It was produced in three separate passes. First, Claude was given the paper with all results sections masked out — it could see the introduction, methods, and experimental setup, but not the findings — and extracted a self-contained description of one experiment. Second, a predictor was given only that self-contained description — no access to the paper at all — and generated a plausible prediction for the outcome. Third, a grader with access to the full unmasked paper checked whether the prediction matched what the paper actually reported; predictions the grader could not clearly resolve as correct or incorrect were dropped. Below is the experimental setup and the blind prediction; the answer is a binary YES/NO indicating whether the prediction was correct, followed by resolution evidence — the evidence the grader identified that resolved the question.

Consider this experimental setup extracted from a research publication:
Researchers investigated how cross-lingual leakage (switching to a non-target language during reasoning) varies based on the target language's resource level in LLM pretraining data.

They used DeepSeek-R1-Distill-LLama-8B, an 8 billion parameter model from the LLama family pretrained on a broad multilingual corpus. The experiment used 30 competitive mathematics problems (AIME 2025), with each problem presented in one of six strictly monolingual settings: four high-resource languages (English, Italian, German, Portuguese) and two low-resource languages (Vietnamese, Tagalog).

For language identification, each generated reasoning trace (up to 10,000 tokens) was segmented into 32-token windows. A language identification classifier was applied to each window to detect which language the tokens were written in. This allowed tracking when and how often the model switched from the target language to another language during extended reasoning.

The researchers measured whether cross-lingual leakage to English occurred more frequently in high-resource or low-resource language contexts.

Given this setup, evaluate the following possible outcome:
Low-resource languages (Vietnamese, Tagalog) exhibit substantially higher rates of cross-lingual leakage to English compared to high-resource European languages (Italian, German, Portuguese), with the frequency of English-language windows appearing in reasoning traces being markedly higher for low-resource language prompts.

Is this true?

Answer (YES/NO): YES